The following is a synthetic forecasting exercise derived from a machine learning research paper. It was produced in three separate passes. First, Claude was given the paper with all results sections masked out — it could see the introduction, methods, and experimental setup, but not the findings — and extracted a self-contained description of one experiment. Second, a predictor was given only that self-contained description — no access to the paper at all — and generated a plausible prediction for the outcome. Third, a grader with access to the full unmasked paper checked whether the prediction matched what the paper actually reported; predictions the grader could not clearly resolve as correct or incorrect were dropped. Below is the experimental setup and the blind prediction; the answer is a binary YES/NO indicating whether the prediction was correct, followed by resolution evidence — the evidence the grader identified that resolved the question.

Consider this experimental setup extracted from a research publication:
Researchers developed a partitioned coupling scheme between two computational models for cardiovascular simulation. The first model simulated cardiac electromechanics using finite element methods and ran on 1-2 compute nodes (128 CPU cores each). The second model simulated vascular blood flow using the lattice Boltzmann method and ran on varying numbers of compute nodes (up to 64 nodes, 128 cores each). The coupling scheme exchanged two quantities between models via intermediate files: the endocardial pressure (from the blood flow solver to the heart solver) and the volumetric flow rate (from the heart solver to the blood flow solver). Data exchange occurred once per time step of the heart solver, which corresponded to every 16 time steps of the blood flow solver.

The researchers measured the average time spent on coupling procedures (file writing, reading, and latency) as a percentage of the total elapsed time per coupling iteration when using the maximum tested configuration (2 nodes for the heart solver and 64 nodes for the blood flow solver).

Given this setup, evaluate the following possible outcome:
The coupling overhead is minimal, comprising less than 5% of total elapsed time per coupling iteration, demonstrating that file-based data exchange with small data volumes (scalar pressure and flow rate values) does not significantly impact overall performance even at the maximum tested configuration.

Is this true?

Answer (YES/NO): NO